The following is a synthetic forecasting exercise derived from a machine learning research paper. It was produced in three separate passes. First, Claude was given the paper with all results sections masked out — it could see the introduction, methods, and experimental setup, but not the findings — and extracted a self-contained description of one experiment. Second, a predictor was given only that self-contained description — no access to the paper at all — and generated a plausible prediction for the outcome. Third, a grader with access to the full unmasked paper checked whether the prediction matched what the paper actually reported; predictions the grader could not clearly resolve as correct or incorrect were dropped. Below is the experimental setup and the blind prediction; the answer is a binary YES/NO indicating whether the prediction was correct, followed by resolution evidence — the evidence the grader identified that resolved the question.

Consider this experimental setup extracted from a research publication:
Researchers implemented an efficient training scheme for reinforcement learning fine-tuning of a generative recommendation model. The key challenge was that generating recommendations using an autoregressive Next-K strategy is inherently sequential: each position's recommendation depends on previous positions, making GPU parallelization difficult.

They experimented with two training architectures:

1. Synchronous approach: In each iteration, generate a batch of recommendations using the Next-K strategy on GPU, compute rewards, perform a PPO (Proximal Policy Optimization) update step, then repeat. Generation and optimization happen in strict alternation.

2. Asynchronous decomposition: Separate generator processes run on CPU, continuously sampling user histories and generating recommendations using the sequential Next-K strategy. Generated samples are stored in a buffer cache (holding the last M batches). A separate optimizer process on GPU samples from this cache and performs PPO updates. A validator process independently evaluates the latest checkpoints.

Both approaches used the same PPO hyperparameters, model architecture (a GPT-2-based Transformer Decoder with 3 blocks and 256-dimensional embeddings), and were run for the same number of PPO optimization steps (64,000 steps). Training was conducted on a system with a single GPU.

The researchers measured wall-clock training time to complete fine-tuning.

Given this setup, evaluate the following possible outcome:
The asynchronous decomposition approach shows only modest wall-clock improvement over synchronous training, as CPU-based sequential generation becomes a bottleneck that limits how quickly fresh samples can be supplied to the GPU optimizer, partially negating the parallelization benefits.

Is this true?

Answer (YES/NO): NO